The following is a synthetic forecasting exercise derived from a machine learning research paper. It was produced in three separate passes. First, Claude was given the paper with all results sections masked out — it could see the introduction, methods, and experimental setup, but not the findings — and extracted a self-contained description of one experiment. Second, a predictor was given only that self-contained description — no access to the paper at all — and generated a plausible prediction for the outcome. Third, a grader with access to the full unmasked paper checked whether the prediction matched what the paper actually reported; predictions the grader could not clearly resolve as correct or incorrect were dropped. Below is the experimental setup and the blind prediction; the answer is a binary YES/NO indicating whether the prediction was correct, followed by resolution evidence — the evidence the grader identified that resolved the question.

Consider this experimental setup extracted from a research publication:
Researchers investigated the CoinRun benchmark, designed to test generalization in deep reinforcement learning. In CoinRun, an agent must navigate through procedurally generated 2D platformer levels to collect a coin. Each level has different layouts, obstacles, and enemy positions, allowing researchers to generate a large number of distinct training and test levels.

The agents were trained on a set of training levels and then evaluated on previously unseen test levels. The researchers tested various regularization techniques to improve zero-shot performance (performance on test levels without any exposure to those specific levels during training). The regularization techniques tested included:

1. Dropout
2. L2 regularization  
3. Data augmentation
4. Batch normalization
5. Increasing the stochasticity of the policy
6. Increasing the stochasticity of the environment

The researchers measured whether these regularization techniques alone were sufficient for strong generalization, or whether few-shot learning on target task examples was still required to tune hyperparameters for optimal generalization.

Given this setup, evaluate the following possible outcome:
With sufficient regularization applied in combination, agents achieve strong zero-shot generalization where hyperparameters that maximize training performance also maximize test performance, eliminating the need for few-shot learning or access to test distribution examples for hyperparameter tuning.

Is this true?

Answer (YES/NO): NO